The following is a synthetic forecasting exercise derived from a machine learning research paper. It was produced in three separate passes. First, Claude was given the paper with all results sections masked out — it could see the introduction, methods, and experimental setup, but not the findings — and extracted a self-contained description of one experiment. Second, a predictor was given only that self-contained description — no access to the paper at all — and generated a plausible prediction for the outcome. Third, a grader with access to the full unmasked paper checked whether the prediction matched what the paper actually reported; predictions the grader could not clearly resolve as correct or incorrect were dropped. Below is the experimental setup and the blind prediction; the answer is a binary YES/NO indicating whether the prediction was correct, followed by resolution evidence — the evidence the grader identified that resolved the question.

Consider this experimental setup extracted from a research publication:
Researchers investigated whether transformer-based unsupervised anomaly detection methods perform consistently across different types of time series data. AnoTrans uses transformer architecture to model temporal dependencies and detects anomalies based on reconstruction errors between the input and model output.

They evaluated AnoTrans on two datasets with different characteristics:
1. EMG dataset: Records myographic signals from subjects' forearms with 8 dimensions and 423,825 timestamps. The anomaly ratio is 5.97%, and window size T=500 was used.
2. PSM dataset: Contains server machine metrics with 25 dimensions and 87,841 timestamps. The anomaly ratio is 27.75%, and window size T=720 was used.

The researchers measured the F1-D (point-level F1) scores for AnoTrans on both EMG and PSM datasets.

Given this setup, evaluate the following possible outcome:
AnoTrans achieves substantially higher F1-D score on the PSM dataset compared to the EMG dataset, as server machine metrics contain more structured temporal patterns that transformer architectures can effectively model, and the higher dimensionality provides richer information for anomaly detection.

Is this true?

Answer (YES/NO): NO